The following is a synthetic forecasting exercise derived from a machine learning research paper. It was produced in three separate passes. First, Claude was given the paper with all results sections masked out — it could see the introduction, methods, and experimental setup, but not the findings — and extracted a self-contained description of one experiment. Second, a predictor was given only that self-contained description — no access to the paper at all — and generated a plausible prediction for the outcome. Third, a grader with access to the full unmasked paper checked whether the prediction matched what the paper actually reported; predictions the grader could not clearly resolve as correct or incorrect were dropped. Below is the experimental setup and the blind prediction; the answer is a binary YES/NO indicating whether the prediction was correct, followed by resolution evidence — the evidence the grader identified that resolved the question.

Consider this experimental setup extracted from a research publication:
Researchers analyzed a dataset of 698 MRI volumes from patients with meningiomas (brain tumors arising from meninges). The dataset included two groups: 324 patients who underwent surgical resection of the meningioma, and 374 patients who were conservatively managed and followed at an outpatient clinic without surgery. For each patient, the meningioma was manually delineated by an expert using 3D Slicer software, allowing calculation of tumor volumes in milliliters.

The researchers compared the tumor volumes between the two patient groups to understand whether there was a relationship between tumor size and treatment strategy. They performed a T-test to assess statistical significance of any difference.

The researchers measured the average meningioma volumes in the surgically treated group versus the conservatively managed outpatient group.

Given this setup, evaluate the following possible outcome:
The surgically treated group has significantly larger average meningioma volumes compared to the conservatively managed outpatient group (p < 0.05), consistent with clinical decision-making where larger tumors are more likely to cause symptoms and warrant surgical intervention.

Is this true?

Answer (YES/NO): YES